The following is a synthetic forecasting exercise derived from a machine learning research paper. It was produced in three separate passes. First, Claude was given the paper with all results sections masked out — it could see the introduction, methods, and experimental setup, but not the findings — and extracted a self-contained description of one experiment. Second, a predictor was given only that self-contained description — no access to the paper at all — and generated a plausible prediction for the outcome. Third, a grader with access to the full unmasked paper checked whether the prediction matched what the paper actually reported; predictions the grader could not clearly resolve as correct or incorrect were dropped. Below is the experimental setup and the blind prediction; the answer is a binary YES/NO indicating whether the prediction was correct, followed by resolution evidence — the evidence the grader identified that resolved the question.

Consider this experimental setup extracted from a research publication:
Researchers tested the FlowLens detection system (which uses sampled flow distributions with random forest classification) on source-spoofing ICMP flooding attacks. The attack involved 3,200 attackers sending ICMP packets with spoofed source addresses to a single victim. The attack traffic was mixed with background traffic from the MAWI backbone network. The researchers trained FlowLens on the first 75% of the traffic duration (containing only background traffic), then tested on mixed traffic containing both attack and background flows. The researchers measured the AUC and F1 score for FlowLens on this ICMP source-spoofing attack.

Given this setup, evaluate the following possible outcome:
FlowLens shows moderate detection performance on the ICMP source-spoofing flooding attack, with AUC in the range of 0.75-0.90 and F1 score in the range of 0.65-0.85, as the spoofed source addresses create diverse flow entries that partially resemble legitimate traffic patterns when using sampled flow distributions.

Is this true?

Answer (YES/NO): NO